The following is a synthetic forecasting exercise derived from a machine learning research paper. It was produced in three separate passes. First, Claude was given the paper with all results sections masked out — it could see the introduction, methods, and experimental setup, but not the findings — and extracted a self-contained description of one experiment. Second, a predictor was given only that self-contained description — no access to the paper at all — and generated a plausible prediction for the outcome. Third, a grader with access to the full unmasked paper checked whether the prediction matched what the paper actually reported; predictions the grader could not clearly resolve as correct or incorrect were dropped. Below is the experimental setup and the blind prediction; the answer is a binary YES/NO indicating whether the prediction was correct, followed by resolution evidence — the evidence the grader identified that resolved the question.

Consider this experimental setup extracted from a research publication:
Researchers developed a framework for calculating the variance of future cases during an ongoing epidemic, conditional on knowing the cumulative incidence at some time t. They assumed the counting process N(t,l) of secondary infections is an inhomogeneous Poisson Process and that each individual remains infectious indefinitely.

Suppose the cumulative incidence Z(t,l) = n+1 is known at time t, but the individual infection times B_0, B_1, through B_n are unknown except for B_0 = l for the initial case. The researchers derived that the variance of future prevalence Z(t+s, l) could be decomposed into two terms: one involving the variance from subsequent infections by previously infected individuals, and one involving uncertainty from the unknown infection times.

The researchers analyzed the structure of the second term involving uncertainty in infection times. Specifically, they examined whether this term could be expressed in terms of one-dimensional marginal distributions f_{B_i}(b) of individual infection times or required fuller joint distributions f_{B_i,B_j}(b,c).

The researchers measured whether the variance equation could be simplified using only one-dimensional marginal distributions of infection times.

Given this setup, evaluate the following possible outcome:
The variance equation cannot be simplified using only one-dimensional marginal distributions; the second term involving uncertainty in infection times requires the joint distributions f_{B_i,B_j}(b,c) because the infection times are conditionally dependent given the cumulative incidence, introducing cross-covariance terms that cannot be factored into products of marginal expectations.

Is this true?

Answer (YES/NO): NO